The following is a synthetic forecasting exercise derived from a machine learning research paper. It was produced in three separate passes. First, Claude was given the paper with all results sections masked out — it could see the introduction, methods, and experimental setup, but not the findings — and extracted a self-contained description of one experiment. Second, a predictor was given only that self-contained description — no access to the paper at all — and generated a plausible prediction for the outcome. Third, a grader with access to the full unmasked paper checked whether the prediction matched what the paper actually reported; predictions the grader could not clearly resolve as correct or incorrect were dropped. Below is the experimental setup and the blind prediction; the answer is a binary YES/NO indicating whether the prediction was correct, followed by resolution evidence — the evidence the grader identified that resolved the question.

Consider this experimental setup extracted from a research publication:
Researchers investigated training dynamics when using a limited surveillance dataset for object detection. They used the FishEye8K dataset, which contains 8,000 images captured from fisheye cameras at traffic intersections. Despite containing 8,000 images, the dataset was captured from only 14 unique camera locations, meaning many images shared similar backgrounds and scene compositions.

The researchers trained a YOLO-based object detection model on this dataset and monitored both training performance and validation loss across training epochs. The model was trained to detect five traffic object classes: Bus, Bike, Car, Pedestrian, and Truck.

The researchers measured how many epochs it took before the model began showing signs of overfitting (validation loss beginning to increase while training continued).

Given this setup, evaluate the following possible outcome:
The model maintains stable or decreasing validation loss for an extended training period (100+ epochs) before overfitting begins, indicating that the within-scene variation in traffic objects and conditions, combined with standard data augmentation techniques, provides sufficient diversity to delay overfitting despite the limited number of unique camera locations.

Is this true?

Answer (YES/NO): NO